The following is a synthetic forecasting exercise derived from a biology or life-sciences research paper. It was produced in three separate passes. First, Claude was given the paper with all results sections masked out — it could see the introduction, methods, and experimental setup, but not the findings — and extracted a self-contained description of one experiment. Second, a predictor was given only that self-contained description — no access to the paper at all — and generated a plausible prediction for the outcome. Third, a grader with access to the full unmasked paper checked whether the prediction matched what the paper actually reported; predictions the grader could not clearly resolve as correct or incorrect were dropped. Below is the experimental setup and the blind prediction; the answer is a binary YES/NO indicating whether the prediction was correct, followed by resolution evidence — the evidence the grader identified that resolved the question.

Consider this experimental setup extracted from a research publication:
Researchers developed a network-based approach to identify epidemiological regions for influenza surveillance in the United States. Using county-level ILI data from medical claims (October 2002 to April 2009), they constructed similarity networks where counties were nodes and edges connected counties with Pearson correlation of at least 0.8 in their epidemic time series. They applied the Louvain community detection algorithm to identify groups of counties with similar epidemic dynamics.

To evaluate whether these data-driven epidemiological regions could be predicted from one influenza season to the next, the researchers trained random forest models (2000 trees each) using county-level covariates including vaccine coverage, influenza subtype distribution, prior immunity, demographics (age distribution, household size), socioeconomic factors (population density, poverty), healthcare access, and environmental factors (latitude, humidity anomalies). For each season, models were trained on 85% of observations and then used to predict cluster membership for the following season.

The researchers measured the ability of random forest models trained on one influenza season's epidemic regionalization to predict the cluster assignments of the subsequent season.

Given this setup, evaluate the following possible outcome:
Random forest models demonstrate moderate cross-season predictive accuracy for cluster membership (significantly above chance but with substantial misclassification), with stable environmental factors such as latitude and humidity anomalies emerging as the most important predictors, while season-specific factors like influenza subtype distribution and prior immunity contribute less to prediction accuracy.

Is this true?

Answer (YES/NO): NO